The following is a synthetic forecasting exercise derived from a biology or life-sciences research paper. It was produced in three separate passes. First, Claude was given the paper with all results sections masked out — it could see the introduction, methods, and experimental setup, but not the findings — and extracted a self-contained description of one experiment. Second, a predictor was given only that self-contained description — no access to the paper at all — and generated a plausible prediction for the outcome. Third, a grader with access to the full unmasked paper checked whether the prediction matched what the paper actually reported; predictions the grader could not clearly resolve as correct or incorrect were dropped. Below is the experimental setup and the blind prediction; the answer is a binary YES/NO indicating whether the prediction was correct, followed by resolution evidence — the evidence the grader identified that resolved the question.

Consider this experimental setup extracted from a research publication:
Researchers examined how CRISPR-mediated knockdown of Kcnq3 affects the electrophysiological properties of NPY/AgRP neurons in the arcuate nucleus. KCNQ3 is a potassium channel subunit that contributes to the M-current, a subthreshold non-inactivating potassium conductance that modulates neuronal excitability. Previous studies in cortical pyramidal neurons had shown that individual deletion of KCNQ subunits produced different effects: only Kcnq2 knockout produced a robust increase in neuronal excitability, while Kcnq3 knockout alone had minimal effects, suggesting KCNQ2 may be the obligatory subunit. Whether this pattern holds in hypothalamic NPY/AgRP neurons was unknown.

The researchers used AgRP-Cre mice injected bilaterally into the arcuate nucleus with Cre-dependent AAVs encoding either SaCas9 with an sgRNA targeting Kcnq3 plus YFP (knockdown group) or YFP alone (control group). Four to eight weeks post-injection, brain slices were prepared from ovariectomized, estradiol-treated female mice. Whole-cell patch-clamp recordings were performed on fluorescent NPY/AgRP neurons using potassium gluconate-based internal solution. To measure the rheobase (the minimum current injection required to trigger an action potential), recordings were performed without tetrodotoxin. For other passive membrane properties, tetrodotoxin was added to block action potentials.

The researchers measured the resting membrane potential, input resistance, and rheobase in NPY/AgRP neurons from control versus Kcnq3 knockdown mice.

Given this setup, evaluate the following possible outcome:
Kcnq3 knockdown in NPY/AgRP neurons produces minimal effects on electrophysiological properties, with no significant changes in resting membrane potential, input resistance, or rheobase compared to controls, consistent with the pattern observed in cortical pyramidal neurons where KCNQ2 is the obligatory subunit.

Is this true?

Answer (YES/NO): NO